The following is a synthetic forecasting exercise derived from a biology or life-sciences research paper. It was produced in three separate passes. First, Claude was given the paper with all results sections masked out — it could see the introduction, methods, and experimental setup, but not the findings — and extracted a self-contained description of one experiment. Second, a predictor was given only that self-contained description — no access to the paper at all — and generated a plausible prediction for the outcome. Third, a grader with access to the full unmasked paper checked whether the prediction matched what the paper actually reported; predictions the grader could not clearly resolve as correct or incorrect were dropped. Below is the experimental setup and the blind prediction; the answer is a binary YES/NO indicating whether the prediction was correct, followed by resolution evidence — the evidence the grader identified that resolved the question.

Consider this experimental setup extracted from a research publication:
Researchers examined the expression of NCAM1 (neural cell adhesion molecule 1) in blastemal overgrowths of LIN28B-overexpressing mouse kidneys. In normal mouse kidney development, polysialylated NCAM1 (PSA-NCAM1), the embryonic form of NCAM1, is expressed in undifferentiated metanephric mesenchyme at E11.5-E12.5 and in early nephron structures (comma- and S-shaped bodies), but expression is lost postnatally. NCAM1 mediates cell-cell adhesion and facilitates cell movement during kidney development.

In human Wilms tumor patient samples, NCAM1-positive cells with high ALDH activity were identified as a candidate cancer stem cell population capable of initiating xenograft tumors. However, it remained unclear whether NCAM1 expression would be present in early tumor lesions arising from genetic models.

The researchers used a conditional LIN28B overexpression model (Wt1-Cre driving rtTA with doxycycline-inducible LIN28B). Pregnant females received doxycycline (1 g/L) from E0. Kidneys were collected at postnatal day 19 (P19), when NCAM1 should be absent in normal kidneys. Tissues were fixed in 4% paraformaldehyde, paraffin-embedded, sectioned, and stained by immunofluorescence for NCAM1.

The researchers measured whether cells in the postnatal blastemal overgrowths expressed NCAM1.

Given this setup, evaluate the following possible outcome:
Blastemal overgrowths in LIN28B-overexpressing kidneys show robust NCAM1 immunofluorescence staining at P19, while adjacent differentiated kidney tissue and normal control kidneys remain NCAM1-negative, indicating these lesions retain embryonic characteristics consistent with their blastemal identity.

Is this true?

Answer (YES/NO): YES